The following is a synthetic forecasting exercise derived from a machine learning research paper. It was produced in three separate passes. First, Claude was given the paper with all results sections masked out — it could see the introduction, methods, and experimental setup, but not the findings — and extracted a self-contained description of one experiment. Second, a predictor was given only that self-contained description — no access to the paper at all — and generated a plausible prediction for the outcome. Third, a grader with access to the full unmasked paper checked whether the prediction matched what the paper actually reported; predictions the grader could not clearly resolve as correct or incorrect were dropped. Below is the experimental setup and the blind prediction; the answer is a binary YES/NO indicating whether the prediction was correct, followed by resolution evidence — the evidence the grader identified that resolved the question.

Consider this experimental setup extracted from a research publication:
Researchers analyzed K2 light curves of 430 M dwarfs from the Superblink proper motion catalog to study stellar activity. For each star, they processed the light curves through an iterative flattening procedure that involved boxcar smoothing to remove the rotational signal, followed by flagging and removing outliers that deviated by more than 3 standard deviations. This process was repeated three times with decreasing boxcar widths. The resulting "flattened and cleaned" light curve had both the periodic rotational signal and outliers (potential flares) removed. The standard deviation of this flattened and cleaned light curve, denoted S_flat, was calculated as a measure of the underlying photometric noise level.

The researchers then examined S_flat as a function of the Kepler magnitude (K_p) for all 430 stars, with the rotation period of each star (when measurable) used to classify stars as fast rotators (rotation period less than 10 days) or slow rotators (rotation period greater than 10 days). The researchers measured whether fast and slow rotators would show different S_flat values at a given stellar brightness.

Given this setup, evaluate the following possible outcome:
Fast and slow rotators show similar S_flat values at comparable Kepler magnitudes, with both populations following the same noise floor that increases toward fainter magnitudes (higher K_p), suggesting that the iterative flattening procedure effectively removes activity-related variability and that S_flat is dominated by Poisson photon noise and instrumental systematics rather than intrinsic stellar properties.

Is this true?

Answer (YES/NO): NO